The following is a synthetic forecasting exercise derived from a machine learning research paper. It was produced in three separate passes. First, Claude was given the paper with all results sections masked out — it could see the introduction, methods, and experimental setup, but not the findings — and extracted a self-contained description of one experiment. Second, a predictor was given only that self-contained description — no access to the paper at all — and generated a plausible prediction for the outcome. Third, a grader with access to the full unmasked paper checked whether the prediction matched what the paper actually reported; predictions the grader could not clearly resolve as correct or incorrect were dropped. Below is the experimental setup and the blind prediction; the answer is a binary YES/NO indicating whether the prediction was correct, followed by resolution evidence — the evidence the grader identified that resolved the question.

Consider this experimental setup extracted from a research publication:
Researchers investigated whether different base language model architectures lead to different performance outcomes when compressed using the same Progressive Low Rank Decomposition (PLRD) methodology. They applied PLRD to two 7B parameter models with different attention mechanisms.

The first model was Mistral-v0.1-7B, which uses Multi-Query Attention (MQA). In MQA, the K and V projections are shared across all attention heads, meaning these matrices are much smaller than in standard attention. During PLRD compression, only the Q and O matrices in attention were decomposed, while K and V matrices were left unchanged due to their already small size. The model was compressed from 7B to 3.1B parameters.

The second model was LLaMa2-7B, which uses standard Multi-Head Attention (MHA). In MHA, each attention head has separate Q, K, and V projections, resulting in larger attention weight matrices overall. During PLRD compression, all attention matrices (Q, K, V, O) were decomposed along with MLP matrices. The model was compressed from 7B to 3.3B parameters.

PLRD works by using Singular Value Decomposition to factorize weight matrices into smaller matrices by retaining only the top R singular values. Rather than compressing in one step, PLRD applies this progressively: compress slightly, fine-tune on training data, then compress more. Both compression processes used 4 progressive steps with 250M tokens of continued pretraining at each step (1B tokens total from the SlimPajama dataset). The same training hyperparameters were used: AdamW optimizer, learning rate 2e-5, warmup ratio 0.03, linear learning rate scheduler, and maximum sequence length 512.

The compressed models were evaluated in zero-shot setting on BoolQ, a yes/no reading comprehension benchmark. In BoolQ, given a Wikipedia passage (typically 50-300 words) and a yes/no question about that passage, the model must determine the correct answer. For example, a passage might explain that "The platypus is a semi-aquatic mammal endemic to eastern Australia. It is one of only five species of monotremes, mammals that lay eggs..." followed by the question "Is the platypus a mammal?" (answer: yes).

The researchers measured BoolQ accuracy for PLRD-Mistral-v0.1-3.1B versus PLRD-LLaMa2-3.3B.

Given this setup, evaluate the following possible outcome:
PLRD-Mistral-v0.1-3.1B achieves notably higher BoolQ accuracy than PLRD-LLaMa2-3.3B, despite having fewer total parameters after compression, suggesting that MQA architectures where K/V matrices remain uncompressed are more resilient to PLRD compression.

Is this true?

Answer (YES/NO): NO